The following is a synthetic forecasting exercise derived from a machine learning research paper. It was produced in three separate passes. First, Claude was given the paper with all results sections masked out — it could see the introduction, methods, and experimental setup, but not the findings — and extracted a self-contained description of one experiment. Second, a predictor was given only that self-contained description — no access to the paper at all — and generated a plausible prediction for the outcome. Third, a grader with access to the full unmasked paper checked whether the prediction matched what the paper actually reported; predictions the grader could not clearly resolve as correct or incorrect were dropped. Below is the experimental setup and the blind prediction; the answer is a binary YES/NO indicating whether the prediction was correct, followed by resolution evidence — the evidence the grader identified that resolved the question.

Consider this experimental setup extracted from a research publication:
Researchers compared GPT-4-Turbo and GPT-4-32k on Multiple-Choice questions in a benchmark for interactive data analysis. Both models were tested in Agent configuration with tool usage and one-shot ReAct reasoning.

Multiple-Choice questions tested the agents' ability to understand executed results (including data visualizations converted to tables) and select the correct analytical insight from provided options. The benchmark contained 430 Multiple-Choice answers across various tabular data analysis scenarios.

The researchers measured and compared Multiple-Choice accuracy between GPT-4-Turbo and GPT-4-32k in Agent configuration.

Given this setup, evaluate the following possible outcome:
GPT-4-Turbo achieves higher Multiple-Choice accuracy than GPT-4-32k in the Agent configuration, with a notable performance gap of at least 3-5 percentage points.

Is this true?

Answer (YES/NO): NO